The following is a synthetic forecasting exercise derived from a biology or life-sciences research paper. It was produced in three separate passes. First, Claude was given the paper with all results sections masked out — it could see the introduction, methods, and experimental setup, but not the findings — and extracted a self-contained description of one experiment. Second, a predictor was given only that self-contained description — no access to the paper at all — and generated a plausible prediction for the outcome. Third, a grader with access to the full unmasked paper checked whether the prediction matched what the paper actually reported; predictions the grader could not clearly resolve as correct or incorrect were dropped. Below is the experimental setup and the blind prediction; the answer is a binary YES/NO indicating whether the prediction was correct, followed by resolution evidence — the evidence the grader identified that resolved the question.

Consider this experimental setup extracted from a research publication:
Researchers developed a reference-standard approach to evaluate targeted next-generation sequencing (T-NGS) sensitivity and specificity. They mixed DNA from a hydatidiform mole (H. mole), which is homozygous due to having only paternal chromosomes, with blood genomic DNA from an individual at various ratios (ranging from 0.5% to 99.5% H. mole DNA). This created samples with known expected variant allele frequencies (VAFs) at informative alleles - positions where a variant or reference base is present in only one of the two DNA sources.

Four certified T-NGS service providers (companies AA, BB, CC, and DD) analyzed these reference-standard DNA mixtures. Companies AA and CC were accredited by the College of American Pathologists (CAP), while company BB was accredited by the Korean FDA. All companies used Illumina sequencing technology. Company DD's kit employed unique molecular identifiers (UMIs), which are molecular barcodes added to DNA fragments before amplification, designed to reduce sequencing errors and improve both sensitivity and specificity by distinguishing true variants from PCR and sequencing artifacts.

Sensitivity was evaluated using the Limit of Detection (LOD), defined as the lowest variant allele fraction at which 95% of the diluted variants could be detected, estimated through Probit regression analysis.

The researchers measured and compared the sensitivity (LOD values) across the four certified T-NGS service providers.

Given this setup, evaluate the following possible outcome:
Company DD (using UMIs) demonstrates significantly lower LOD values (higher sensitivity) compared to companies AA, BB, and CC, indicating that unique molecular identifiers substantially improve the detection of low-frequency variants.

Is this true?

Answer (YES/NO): NO